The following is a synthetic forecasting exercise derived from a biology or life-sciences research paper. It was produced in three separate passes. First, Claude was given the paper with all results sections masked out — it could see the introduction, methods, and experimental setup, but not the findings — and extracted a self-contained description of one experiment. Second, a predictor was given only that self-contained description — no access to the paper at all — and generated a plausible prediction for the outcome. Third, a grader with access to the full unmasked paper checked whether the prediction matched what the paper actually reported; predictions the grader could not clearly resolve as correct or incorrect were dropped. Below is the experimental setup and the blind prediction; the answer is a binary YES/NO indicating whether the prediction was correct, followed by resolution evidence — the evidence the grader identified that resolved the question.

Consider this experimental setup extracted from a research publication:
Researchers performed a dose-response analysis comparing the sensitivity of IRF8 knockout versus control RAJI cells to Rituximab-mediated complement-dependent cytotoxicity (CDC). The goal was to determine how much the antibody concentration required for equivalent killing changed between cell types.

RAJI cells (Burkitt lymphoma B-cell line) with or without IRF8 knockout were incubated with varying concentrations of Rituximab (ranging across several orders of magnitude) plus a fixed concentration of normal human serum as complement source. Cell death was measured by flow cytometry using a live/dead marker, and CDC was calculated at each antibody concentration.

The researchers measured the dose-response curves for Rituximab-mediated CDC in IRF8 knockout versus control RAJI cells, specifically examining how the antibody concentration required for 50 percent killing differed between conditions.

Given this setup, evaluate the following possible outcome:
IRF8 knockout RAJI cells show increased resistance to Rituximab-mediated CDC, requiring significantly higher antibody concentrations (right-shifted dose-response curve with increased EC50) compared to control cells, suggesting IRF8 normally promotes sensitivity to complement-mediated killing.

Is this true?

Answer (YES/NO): YES